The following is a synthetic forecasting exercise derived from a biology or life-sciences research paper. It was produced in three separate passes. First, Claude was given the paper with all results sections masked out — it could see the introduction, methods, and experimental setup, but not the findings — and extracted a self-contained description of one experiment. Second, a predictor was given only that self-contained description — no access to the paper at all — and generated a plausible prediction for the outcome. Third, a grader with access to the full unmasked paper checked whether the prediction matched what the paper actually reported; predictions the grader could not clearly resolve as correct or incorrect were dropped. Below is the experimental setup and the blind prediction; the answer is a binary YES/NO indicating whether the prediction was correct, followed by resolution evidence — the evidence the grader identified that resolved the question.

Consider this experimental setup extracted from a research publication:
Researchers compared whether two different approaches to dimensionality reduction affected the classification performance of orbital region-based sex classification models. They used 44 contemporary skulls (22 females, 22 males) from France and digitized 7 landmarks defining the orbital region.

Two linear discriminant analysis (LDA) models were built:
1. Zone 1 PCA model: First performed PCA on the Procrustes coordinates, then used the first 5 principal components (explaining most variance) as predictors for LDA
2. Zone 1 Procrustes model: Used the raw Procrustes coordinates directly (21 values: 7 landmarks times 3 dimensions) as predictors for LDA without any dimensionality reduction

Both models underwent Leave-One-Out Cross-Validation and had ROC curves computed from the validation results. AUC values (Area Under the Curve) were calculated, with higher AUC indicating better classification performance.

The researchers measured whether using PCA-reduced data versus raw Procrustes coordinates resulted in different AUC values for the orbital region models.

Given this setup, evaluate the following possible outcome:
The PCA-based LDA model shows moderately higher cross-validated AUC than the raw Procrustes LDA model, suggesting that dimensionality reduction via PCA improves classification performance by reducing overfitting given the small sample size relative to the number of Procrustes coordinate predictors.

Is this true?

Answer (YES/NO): NO